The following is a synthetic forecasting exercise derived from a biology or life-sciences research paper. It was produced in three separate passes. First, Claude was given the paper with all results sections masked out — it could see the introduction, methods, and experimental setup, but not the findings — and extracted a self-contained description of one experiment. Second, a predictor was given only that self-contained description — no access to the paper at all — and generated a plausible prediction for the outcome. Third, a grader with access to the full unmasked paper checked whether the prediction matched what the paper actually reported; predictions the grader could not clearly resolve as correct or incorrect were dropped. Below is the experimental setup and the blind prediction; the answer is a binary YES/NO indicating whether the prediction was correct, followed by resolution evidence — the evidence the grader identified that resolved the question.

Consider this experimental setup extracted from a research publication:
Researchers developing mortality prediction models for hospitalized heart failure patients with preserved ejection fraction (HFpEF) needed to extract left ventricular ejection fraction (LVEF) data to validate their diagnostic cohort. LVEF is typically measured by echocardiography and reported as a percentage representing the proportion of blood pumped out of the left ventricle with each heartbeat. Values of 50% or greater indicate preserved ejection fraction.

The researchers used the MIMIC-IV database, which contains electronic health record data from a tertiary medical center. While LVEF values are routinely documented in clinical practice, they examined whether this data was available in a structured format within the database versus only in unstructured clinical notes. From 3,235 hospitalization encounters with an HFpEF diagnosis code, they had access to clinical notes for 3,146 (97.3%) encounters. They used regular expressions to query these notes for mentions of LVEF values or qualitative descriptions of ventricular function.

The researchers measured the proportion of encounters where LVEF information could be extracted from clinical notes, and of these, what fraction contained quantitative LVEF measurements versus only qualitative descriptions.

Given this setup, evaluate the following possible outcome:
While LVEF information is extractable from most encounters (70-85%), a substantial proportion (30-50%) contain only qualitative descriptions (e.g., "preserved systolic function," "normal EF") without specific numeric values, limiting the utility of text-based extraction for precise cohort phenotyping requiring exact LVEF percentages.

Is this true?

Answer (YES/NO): NO